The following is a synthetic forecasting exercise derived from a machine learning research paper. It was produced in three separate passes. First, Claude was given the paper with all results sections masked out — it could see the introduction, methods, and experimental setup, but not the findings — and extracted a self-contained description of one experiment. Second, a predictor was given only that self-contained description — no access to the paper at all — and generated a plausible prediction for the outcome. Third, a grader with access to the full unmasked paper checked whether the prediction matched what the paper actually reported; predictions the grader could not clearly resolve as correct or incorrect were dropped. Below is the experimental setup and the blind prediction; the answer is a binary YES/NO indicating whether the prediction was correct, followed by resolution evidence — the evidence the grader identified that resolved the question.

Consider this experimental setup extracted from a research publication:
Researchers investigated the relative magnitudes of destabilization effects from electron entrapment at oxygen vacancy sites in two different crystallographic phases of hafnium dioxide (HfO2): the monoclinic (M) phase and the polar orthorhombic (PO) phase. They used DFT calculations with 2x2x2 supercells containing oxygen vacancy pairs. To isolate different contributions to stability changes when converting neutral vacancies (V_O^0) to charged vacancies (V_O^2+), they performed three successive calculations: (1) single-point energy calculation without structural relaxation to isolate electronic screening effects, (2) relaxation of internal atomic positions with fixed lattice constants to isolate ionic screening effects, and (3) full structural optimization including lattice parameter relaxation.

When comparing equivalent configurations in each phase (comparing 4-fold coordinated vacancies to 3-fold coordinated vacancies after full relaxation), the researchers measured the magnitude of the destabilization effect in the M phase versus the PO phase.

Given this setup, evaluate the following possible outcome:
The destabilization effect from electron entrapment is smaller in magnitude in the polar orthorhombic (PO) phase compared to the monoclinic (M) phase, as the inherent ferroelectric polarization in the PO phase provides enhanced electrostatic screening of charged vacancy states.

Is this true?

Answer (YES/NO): YES